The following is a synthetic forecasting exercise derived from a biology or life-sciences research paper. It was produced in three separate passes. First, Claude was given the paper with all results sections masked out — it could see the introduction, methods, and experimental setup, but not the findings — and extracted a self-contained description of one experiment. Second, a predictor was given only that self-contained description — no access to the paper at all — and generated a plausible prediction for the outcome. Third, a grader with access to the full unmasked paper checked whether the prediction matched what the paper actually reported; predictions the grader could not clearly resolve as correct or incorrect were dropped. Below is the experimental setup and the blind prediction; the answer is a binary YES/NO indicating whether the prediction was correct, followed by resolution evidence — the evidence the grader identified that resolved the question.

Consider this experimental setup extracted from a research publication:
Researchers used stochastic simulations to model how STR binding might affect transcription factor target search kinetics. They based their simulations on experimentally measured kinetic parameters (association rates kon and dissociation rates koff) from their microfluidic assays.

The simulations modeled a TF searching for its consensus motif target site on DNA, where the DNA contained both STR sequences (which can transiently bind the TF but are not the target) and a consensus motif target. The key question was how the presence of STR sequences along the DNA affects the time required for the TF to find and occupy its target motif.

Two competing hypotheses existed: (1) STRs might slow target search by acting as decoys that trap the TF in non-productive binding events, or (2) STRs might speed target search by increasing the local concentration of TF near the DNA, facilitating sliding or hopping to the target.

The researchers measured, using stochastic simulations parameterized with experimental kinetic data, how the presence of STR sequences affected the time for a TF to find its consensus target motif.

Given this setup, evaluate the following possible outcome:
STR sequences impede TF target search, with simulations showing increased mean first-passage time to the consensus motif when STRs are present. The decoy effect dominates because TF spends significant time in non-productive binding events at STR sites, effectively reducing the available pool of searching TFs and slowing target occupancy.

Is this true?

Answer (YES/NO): NO